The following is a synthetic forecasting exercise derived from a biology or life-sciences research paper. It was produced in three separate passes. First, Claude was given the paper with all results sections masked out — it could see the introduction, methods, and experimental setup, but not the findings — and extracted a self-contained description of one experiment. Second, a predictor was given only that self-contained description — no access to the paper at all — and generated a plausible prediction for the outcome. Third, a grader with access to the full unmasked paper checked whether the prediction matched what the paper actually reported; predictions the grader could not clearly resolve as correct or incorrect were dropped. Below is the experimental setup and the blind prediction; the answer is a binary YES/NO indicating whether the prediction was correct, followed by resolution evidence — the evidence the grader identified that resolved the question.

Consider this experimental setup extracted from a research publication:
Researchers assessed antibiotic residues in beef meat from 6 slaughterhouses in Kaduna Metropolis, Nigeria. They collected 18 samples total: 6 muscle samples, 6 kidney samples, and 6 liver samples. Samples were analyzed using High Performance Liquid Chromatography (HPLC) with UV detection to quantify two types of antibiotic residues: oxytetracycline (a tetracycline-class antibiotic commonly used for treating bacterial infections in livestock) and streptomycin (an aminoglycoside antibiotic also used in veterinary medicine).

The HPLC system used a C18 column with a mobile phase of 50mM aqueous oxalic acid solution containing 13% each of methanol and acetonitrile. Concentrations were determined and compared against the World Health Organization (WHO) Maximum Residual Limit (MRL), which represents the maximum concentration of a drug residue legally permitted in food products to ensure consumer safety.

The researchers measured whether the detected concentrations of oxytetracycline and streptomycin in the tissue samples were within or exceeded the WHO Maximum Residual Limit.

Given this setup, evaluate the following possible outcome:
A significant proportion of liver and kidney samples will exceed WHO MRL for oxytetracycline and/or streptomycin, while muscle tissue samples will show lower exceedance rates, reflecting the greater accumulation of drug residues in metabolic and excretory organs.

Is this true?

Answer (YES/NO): NO